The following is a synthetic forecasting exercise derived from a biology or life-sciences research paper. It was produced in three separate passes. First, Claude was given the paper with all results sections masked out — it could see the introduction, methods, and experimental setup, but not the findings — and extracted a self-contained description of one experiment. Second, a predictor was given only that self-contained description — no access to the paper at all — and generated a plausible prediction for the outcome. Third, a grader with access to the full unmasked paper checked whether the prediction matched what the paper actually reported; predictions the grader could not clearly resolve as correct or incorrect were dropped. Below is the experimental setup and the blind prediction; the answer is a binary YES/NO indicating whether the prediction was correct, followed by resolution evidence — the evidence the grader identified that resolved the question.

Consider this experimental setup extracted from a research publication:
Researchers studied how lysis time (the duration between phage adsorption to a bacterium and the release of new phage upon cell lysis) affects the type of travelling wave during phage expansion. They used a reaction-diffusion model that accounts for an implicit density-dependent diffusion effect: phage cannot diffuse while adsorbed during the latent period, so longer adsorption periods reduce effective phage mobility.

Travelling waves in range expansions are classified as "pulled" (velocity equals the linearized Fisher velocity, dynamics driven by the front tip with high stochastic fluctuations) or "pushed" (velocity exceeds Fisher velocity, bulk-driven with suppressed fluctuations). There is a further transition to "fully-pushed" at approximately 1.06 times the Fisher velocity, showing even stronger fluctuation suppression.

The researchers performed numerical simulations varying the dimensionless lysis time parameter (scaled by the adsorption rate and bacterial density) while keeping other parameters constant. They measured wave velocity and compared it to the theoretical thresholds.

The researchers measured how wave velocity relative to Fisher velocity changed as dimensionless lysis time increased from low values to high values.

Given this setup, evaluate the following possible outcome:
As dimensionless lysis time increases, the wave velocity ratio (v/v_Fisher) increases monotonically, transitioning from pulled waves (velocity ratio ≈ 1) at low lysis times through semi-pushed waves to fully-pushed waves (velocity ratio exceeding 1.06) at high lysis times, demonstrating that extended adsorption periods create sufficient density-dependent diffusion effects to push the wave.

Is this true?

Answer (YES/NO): YES